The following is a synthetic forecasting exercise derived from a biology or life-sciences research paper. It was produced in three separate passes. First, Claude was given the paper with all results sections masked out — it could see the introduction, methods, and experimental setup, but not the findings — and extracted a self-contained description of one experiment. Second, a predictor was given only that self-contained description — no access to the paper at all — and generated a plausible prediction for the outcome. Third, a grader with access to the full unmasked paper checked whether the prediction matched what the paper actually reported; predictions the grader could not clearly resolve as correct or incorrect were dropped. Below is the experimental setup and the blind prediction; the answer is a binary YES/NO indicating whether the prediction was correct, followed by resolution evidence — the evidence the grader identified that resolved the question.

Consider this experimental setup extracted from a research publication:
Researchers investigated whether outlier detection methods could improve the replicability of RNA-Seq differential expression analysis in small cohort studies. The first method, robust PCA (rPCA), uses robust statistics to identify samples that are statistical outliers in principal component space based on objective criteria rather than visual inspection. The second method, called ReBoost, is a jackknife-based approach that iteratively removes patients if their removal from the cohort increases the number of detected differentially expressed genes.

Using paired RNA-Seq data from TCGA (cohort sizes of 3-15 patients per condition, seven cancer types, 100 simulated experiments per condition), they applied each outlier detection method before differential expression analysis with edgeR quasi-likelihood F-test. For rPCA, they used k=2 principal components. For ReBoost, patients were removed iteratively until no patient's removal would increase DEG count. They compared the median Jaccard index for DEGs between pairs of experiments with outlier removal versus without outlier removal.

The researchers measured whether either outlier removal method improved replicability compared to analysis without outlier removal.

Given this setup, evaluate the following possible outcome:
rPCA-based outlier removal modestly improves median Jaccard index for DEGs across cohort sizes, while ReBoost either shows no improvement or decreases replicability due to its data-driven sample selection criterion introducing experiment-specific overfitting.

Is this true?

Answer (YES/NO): NO